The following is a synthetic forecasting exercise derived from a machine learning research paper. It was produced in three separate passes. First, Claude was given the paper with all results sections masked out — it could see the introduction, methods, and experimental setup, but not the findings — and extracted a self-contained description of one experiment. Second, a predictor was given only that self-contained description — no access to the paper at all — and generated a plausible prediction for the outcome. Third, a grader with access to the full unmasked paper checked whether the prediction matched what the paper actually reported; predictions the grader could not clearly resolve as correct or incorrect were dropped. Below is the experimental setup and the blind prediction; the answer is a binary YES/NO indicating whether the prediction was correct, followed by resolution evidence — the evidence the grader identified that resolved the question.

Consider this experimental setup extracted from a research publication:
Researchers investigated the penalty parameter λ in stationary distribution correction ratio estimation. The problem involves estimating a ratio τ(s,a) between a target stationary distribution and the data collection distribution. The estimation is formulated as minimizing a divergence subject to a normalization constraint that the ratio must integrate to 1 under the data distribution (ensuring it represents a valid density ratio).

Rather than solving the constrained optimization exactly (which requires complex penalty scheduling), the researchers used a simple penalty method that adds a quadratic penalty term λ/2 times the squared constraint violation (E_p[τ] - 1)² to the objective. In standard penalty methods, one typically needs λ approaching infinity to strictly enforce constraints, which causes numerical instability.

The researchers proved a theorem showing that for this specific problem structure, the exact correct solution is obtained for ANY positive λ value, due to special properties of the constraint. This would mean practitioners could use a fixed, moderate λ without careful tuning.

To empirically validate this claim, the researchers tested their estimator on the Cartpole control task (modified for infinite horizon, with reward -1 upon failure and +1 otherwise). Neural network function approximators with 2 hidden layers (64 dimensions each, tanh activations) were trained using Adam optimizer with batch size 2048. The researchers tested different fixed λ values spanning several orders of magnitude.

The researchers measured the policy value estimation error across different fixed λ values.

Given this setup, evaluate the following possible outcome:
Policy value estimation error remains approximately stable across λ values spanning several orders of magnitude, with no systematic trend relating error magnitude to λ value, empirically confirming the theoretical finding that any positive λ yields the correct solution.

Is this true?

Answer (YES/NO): NO